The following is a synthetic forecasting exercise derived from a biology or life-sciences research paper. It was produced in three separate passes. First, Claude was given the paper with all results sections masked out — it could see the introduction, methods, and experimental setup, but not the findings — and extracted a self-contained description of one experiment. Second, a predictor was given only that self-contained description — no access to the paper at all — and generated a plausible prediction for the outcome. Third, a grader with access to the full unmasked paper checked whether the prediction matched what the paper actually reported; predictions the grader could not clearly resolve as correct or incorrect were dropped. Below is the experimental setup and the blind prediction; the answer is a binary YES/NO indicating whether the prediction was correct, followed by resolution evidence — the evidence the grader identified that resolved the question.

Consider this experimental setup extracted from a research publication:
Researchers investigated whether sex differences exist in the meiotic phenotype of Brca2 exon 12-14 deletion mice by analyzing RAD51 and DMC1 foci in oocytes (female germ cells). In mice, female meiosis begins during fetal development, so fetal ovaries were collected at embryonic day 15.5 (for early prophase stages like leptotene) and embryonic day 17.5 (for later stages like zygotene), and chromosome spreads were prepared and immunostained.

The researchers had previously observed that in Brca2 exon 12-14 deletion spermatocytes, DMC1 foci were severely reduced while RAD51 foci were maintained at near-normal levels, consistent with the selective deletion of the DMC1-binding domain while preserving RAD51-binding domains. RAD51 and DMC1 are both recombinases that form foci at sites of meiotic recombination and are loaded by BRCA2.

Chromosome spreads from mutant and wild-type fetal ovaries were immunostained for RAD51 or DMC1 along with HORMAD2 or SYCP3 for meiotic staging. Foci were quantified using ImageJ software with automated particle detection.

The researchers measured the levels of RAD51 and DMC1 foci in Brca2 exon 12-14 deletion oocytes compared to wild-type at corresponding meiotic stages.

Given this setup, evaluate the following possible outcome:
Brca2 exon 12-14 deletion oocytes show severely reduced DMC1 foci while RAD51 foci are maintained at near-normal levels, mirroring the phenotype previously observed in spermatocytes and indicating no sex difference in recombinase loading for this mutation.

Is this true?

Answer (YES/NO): NO